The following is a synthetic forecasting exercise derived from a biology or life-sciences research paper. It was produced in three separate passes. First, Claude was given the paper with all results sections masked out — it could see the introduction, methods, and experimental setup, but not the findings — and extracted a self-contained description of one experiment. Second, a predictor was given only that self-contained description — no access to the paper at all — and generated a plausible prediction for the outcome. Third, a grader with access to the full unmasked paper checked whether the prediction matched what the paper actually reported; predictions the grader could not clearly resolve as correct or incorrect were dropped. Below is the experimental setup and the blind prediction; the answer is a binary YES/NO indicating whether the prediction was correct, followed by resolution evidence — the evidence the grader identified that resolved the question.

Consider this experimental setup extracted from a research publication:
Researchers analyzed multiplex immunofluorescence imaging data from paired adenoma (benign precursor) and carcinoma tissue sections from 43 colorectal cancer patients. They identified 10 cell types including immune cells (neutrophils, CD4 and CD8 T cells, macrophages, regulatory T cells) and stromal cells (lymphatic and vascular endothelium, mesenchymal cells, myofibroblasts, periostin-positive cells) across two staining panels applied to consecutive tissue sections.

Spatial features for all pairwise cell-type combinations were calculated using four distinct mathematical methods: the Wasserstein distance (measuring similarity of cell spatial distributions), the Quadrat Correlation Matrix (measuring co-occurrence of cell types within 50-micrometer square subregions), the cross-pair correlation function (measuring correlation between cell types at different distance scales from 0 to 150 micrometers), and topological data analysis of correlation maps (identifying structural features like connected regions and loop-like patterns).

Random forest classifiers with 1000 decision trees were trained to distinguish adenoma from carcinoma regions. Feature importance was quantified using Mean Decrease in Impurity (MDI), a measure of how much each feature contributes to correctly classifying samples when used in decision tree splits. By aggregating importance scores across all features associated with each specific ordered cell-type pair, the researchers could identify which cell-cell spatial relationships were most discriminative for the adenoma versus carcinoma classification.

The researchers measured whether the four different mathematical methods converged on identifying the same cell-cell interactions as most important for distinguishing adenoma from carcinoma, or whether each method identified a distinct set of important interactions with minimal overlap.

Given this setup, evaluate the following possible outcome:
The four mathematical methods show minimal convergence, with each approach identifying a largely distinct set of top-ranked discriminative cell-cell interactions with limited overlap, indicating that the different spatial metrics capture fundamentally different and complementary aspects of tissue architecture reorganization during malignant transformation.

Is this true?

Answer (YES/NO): NO